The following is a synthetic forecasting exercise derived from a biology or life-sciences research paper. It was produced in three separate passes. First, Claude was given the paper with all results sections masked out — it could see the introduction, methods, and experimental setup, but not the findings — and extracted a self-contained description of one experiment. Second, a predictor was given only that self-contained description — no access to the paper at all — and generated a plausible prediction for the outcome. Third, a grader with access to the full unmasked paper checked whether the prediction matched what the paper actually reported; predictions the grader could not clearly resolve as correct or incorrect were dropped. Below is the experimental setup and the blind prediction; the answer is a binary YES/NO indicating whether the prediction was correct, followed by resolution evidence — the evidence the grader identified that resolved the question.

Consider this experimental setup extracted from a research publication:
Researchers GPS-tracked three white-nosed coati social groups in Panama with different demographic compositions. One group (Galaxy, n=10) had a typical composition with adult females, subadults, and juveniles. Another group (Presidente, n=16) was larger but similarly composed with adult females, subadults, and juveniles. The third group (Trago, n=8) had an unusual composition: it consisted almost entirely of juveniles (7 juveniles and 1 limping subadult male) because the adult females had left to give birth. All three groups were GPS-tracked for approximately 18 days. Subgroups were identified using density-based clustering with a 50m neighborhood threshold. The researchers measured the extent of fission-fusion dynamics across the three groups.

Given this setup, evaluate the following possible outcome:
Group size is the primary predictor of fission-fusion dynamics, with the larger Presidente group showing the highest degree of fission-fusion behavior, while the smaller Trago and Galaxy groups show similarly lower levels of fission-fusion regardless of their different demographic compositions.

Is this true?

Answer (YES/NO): NO